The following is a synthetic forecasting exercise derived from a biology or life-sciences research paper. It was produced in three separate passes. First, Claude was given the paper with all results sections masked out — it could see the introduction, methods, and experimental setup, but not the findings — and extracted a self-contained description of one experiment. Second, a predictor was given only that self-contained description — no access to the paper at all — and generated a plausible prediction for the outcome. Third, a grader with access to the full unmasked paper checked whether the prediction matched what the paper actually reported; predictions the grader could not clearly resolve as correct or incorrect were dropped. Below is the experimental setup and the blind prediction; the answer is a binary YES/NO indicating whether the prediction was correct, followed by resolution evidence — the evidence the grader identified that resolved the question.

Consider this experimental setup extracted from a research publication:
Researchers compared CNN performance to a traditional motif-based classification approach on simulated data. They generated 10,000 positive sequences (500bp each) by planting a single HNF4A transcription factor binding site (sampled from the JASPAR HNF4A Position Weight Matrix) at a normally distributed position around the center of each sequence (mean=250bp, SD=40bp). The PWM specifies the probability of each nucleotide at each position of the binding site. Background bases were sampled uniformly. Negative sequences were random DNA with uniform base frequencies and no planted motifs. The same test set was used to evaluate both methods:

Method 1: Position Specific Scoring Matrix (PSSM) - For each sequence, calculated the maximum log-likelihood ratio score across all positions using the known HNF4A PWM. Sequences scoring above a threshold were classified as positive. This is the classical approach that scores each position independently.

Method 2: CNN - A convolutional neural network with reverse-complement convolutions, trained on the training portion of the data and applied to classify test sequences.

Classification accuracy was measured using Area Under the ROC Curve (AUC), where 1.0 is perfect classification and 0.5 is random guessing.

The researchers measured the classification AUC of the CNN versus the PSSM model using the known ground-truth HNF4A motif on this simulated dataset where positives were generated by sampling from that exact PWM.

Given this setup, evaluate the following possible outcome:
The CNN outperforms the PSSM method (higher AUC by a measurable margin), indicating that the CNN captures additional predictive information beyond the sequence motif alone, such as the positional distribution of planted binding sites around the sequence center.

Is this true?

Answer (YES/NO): YES